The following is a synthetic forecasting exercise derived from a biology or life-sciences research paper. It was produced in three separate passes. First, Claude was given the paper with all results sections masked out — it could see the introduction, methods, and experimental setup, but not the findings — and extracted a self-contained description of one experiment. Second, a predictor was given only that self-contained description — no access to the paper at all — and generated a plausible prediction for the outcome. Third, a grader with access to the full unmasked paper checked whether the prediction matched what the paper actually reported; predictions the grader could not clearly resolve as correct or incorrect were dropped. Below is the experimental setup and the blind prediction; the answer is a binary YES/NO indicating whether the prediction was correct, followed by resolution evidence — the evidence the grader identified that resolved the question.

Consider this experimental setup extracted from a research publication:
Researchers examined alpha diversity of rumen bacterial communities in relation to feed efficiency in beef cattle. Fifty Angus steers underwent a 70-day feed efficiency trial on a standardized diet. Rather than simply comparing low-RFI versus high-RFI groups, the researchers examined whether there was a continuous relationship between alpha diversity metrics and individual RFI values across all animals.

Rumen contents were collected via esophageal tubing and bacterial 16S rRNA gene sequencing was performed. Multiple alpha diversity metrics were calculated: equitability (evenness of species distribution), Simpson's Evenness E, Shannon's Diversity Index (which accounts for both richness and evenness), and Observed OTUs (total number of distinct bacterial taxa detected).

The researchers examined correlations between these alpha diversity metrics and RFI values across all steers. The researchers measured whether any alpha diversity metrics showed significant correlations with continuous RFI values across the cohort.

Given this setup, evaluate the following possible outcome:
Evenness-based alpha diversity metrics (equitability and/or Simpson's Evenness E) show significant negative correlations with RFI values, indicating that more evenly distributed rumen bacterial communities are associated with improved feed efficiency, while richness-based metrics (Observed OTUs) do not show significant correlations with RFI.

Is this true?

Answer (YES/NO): NO